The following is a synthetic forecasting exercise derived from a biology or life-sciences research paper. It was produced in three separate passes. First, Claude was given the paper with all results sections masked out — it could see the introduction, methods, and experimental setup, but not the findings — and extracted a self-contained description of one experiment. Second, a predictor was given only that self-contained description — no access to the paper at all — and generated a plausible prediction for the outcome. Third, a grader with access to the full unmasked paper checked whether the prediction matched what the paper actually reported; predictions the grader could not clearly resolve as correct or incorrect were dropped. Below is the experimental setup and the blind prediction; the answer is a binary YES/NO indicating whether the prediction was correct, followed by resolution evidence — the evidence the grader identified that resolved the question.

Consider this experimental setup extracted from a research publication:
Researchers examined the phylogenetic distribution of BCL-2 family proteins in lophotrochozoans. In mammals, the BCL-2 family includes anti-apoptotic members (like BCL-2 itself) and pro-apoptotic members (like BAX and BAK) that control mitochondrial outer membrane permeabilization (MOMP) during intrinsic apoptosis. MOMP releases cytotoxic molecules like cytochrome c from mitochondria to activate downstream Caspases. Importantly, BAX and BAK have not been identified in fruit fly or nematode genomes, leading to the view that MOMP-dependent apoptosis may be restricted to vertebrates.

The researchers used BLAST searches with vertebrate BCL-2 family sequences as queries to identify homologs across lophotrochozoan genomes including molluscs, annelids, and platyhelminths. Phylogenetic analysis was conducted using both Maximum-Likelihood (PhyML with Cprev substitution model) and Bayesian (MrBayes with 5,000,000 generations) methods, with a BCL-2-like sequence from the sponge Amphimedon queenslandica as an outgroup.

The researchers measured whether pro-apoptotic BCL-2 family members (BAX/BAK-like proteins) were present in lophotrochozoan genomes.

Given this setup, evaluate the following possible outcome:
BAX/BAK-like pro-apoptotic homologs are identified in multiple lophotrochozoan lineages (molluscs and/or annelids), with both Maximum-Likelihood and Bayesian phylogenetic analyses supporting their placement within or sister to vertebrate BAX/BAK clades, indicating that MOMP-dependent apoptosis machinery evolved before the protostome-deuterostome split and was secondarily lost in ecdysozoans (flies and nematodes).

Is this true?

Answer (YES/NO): YES